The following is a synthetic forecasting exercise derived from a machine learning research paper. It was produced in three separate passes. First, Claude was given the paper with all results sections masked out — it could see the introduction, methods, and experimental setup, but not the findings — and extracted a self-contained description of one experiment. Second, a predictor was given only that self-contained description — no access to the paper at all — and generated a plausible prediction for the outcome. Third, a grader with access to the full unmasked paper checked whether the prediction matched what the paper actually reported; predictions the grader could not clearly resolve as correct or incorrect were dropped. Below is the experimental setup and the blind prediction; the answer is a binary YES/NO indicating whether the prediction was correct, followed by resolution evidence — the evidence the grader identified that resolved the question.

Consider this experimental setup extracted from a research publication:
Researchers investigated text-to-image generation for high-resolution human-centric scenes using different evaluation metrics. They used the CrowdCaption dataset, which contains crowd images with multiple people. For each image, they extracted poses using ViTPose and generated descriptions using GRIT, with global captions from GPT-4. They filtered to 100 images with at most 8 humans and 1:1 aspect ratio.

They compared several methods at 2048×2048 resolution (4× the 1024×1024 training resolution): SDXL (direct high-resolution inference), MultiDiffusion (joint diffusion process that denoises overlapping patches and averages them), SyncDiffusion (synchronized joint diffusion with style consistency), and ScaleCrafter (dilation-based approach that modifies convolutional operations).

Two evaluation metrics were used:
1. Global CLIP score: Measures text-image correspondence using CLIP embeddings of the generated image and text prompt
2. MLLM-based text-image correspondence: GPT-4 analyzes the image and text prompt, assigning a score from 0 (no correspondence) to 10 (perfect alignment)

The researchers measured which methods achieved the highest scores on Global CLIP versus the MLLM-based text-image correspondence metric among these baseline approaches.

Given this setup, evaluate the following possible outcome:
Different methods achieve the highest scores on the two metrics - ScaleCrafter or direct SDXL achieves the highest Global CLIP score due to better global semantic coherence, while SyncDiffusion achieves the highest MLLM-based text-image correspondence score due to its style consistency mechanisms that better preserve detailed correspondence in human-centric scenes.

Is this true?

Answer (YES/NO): NO